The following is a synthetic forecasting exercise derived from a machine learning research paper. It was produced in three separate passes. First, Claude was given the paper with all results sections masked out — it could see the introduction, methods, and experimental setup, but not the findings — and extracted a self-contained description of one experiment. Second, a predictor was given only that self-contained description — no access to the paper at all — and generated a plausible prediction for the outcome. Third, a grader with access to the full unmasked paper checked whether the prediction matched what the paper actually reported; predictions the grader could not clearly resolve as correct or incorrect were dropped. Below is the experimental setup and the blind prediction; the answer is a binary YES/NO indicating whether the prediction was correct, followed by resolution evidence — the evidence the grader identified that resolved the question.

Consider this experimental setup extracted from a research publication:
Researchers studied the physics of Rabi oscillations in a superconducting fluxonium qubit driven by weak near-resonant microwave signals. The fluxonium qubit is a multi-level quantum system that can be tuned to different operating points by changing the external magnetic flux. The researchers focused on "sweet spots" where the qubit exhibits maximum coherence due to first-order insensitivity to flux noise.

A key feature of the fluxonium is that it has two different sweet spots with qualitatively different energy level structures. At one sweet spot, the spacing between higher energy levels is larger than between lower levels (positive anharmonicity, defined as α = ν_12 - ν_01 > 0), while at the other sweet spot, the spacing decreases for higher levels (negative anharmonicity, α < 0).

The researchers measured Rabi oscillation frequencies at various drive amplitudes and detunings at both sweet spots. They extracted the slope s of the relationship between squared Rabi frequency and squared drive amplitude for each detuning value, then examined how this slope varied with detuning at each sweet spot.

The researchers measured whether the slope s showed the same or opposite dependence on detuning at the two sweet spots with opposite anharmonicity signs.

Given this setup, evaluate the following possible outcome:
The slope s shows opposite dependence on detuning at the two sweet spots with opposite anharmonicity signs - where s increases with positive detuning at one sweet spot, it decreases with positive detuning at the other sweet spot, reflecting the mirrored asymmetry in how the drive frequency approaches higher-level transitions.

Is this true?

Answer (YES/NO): YES